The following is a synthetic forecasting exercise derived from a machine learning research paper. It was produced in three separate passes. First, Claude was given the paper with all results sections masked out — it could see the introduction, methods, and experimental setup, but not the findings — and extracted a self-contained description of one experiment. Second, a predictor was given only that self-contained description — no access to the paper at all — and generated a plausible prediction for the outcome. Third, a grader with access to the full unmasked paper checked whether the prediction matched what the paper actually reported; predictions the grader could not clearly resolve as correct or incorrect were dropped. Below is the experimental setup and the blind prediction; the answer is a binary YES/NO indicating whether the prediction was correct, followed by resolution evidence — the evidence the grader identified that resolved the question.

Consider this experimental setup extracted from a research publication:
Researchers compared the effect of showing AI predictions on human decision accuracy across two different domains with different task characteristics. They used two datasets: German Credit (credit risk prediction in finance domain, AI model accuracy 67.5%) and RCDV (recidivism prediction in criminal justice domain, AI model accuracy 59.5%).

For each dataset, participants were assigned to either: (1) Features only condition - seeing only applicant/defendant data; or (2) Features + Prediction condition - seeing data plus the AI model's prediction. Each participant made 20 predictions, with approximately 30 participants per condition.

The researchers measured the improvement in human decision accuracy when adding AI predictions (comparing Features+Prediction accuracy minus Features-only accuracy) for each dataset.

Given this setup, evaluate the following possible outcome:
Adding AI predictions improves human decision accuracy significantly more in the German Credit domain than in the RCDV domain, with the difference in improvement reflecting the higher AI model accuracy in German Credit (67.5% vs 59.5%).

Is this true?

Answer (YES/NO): YES